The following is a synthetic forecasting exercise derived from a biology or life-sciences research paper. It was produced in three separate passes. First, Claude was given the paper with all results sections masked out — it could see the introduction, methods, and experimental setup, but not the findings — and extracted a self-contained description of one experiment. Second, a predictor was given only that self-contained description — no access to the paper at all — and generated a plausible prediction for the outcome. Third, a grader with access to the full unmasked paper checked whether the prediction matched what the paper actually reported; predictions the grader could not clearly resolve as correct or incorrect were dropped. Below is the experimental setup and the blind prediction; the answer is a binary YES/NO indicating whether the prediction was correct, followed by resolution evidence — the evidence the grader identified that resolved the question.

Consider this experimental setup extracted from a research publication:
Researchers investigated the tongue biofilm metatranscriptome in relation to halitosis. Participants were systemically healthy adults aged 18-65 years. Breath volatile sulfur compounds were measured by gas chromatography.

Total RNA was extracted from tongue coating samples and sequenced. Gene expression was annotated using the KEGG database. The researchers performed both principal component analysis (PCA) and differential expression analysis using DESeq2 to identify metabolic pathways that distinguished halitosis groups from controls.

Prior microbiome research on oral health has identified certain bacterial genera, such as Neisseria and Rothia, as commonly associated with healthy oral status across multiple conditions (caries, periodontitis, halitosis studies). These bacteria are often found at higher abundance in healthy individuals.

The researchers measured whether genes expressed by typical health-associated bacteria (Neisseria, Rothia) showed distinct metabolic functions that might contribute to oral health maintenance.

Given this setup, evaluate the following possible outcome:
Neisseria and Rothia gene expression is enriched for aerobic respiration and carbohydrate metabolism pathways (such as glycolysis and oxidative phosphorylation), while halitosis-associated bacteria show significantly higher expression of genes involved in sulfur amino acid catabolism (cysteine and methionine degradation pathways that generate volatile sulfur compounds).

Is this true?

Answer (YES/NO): NO